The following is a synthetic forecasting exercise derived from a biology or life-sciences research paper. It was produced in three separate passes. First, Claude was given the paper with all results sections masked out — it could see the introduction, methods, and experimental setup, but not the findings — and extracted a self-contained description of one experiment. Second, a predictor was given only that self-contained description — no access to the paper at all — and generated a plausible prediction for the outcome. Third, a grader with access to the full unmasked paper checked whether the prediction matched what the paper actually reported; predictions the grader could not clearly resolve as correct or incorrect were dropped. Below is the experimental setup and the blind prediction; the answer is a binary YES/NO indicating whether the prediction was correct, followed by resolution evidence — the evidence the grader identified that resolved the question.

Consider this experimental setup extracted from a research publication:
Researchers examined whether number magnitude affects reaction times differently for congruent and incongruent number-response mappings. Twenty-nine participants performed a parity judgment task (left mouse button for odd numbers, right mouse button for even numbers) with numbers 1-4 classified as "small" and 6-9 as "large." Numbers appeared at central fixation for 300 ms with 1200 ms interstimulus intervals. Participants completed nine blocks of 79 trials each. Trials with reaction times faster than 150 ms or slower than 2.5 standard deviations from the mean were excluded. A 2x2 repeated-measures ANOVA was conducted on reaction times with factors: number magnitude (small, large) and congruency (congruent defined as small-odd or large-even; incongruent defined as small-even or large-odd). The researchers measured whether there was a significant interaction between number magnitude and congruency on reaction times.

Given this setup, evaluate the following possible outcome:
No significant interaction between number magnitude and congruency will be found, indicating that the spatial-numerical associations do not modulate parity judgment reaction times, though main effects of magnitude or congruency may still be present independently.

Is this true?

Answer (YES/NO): NO